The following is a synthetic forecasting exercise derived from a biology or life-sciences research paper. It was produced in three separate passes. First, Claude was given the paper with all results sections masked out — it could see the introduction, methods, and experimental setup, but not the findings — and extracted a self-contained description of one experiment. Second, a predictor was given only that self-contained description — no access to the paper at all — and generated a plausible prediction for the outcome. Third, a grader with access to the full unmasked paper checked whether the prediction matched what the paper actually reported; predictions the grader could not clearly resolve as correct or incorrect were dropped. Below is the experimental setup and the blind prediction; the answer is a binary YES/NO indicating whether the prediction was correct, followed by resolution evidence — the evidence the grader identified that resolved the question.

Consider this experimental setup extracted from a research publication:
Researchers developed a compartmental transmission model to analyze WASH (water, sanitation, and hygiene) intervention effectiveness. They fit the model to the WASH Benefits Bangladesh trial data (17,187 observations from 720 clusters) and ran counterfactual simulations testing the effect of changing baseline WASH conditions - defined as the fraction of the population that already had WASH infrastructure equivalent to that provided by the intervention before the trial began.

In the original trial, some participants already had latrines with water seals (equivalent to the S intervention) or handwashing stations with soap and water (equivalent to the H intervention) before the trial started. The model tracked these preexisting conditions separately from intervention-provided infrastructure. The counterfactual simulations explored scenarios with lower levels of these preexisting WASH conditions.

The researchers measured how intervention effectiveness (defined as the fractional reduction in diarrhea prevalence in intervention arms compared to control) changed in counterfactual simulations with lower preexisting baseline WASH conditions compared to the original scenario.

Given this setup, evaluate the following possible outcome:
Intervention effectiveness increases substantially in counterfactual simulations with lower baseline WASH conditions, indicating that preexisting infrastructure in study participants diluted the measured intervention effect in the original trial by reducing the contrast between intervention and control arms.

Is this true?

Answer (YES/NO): NO